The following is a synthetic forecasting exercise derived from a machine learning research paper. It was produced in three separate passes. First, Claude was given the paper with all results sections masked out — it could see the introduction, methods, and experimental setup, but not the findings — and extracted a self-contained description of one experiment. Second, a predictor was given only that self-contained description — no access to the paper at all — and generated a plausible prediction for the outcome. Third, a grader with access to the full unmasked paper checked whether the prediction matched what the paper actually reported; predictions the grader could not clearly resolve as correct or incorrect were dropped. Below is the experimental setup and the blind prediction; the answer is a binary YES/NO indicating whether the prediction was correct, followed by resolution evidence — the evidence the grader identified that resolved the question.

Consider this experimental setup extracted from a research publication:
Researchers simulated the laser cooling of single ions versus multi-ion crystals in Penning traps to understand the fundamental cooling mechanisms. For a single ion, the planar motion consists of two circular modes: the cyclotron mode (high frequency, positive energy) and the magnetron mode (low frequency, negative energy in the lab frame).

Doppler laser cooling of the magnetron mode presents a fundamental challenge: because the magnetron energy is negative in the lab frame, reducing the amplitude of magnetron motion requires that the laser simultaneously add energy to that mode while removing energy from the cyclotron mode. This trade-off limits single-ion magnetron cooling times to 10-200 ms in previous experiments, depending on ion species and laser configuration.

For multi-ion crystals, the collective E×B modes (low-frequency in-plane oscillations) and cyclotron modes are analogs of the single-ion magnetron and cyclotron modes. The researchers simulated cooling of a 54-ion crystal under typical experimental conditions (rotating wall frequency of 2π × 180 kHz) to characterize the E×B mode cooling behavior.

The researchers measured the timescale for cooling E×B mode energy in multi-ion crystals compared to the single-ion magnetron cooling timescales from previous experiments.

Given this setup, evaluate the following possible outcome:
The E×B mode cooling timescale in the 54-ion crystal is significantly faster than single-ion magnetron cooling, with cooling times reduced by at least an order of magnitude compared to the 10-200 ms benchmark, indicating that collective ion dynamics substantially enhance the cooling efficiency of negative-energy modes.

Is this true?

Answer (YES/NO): NO